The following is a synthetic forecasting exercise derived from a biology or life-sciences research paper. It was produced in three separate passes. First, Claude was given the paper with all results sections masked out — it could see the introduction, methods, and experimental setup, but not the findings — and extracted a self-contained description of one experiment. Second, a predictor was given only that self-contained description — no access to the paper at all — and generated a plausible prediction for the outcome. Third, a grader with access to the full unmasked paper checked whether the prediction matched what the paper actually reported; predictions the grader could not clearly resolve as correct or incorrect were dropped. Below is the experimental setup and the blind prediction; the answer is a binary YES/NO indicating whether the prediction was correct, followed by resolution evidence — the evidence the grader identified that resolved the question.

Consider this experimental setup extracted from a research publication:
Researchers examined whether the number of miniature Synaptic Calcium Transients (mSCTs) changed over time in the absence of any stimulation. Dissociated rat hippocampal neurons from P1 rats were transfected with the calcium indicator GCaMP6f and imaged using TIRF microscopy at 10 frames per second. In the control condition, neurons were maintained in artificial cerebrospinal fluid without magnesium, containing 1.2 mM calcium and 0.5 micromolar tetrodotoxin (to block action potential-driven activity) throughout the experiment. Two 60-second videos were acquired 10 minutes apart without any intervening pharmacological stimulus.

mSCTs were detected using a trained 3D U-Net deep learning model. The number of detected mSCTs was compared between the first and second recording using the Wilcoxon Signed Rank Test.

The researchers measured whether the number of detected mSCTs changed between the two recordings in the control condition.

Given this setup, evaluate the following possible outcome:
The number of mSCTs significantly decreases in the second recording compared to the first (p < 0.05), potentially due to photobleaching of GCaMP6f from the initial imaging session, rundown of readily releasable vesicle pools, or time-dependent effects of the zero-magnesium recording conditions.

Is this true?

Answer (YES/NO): NO